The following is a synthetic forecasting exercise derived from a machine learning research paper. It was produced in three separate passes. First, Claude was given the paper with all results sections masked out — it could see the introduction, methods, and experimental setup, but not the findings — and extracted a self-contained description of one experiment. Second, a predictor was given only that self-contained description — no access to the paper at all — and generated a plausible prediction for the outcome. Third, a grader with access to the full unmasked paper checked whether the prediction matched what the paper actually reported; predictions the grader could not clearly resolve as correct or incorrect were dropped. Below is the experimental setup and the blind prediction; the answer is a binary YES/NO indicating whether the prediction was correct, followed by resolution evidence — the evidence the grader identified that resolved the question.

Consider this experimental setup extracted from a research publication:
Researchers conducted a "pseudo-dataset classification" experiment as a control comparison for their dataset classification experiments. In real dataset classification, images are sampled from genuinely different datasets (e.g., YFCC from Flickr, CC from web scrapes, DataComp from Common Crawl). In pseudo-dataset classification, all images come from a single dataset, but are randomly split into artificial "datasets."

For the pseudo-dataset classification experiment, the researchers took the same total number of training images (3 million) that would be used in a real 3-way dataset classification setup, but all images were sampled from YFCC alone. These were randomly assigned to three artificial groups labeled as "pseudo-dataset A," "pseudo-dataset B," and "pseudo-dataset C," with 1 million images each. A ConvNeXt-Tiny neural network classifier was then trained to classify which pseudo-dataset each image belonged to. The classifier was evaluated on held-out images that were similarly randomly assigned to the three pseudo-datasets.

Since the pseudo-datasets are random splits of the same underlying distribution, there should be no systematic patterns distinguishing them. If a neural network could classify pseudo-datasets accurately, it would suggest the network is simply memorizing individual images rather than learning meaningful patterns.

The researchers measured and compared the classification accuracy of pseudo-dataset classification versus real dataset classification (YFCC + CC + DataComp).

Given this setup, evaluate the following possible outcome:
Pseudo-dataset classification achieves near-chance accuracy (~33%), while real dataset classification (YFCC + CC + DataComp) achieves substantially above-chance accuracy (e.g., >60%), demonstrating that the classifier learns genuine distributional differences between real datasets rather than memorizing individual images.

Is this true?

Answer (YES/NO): YES